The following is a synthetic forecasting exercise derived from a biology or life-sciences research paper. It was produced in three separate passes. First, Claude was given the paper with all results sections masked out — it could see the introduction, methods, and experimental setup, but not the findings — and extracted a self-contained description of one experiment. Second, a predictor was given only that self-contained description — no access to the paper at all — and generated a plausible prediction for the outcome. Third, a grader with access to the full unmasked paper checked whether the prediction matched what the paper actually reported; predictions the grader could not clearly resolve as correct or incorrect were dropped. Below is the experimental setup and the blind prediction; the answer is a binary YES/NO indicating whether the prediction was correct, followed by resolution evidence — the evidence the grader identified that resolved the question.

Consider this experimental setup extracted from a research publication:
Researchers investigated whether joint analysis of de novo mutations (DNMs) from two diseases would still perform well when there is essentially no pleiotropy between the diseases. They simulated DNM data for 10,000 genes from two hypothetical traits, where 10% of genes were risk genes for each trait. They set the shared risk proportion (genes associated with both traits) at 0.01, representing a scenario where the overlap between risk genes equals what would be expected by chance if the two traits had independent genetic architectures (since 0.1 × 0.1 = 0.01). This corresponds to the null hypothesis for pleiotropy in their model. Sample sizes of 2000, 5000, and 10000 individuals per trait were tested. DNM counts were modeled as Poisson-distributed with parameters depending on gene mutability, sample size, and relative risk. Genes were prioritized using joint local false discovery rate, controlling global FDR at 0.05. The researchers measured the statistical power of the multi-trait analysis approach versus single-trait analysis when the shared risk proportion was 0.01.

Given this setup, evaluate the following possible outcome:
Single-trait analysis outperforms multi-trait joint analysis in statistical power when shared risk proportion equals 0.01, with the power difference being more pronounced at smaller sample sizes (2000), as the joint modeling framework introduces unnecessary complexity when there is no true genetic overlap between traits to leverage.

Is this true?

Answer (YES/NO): NO